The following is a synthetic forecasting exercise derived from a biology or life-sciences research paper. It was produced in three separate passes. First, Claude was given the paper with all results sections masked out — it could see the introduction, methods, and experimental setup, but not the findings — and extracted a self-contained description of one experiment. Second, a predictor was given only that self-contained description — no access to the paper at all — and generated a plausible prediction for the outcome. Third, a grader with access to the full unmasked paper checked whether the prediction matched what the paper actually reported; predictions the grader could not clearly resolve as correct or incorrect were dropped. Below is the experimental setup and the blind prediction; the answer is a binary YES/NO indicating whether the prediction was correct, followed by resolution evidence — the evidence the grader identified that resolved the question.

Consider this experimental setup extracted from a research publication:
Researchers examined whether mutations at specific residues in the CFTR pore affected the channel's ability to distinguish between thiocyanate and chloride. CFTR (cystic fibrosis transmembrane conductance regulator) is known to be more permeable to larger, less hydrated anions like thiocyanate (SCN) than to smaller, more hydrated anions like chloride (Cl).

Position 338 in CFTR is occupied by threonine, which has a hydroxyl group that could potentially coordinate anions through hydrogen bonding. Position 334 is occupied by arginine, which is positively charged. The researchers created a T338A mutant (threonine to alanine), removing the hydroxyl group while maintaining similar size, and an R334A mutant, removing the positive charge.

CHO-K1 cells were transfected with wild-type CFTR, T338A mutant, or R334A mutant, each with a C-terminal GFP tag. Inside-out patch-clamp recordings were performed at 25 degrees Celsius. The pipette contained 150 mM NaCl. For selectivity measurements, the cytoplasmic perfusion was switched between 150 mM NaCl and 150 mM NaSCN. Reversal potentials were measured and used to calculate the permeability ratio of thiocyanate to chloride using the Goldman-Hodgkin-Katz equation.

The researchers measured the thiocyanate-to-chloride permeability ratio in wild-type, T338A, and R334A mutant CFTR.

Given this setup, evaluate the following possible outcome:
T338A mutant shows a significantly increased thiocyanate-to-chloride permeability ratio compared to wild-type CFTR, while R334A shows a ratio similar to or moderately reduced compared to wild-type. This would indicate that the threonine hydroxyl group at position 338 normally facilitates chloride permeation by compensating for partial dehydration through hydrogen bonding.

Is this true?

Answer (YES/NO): NO